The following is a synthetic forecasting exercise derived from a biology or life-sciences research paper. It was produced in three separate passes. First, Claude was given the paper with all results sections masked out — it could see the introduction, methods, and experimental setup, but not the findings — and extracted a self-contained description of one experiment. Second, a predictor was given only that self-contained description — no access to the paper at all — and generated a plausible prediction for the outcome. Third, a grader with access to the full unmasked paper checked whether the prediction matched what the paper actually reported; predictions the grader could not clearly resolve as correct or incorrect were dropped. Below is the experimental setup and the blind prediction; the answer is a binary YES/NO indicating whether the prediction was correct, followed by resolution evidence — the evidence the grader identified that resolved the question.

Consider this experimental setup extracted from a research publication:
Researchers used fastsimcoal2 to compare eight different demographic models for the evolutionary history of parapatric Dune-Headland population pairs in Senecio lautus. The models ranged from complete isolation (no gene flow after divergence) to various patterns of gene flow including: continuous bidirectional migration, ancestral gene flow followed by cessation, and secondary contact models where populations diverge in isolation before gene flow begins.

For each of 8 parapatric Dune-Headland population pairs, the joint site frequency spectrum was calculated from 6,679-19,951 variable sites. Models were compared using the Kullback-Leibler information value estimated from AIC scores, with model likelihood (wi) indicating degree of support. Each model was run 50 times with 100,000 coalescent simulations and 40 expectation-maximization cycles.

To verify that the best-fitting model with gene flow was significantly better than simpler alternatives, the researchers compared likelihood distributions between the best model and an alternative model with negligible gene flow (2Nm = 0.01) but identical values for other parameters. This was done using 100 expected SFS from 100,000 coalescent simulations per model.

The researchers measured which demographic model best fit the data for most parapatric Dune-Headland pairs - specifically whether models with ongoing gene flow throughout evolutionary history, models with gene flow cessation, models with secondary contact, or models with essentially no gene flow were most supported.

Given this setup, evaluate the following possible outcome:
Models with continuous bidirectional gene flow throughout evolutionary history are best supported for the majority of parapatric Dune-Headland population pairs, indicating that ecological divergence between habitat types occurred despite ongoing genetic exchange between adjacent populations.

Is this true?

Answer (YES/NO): NO